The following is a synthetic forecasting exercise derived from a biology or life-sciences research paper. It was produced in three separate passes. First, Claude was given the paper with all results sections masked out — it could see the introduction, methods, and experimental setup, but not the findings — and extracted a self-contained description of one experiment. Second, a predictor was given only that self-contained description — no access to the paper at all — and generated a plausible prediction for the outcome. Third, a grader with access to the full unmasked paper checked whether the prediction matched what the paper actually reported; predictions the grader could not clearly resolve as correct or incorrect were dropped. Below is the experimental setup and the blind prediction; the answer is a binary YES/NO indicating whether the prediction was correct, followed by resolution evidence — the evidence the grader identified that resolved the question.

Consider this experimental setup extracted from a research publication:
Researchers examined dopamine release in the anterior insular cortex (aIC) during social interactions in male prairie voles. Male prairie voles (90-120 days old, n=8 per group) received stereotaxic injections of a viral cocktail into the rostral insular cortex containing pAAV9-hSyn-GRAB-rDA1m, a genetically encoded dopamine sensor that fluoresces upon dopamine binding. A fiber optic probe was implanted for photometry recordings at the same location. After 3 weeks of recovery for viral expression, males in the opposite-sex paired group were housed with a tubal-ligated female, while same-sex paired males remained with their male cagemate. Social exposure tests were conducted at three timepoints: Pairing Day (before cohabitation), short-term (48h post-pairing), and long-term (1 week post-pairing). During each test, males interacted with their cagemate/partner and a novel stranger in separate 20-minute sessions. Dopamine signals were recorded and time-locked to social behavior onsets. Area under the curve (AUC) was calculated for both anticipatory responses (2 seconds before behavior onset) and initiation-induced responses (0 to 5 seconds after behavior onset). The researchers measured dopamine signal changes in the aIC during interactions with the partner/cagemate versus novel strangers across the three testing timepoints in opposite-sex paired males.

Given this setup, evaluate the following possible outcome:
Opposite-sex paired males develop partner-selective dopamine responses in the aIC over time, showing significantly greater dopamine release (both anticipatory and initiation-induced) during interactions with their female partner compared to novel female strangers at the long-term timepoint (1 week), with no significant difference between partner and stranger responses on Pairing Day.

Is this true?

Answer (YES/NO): NO